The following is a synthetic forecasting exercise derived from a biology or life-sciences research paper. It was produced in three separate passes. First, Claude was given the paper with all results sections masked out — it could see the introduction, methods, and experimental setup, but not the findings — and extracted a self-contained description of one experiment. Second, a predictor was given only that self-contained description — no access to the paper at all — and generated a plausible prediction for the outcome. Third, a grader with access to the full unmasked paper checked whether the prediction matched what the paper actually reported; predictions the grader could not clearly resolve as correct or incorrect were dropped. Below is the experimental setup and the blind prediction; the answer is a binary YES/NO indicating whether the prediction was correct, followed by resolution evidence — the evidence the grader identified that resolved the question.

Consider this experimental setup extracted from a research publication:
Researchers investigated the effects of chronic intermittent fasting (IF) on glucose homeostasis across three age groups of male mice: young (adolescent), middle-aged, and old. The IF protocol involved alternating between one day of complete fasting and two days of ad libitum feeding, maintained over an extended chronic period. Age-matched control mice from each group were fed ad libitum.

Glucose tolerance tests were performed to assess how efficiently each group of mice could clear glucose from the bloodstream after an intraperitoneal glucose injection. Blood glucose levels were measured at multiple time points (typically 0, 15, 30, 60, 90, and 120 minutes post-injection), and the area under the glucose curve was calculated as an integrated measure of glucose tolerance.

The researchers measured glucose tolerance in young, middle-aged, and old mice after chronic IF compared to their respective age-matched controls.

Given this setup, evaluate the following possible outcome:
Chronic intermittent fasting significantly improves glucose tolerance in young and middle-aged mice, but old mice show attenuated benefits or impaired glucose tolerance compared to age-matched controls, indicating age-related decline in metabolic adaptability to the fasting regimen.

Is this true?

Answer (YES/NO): NO